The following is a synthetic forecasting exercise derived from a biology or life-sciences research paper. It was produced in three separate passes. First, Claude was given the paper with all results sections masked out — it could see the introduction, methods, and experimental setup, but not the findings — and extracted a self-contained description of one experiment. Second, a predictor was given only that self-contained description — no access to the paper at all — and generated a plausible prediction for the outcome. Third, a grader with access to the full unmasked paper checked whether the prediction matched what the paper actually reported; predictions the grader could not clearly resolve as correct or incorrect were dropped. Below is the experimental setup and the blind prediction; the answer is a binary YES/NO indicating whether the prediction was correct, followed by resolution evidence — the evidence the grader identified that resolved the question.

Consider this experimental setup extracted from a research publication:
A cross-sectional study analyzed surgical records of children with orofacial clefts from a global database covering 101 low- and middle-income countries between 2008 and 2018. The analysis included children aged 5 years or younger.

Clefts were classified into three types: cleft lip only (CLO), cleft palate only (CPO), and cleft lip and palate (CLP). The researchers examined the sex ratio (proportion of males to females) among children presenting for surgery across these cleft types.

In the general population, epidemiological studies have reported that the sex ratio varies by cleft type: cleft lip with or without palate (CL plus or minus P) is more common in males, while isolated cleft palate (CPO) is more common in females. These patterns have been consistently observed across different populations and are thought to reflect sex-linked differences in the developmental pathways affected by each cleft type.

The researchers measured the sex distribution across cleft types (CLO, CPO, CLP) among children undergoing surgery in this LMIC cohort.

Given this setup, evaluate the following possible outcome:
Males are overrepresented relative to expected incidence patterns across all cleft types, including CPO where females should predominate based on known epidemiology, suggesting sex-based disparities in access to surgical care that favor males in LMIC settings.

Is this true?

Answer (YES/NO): NO